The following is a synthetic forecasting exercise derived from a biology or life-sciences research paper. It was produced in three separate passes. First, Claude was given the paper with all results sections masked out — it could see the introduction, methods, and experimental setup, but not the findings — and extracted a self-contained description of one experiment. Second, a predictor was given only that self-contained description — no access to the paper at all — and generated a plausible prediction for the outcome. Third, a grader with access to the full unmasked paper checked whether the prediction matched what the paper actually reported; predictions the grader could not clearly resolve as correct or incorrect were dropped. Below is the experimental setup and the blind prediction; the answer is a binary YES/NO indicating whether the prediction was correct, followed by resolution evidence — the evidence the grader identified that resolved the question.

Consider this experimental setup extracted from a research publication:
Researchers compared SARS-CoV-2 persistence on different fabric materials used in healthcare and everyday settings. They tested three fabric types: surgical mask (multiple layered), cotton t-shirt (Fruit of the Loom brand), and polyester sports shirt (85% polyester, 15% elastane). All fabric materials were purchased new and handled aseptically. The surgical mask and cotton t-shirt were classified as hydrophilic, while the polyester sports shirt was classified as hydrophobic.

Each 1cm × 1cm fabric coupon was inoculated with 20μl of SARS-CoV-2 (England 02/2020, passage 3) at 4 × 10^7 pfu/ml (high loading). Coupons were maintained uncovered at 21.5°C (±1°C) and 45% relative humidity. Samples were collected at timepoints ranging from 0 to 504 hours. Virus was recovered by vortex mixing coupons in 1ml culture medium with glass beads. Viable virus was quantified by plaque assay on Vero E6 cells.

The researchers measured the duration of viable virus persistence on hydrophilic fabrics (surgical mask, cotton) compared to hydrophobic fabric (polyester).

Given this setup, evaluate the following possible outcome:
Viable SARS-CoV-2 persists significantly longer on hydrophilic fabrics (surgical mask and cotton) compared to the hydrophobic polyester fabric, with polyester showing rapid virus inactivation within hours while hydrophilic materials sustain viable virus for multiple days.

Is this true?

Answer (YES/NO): YES